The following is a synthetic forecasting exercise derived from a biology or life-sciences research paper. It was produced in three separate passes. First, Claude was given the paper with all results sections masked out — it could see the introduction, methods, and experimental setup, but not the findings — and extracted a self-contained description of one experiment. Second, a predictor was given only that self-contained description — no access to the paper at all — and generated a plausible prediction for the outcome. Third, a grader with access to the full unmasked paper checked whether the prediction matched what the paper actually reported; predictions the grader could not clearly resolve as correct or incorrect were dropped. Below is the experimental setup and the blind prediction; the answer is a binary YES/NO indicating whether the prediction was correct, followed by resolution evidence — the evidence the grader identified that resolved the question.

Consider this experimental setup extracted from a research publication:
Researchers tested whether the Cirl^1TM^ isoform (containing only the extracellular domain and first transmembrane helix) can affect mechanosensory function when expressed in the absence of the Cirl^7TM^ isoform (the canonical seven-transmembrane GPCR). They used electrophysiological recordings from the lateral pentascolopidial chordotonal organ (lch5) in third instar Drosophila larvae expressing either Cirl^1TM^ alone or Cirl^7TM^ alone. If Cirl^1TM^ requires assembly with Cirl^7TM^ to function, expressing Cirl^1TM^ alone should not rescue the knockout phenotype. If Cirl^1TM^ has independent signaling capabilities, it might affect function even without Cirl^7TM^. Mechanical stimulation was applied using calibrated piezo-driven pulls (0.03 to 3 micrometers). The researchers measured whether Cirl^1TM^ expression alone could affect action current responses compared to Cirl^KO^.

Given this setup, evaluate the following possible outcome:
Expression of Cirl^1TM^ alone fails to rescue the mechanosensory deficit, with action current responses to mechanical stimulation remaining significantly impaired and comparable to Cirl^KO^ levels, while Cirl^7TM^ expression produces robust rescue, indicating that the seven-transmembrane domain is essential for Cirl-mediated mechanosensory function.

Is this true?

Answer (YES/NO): NO